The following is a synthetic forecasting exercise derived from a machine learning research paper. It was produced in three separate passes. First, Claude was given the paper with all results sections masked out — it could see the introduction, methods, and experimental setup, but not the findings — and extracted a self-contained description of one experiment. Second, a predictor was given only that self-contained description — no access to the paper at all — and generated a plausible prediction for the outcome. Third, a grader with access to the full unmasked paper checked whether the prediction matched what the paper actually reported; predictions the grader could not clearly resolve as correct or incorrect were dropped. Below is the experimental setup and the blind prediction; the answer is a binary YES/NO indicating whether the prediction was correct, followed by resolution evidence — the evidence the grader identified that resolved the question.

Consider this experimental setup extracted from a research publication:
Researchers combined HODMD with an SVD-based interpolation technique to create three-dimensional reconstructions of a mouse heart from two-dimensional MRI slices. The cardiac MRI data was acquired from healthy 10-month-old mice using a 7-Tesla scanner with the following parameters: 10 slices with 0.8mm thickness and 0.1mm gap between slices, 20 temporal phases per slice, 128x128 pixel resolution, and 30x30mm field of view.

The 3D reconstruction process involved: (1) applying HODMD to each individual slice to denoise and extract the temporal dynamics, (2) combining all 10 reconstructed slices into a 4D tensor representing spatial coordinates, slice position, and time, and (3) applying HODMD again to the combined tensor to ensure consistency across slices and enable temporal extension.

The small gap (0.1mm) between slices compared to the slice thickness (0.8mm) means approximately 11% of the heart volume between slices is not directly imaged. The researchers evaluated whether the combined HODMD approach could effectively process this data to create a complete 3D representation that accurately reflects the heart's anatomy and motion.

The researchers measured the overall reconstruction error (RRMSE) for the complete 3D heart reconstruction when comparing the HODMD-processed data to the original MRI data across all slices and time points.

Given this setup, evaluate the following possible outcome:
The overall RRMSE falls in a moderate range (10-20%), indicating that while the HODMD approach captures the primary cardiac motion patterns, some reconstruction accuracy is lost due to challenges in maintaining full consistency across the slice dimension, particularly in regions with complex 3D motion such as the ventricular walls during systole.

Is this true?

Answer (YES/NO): NO